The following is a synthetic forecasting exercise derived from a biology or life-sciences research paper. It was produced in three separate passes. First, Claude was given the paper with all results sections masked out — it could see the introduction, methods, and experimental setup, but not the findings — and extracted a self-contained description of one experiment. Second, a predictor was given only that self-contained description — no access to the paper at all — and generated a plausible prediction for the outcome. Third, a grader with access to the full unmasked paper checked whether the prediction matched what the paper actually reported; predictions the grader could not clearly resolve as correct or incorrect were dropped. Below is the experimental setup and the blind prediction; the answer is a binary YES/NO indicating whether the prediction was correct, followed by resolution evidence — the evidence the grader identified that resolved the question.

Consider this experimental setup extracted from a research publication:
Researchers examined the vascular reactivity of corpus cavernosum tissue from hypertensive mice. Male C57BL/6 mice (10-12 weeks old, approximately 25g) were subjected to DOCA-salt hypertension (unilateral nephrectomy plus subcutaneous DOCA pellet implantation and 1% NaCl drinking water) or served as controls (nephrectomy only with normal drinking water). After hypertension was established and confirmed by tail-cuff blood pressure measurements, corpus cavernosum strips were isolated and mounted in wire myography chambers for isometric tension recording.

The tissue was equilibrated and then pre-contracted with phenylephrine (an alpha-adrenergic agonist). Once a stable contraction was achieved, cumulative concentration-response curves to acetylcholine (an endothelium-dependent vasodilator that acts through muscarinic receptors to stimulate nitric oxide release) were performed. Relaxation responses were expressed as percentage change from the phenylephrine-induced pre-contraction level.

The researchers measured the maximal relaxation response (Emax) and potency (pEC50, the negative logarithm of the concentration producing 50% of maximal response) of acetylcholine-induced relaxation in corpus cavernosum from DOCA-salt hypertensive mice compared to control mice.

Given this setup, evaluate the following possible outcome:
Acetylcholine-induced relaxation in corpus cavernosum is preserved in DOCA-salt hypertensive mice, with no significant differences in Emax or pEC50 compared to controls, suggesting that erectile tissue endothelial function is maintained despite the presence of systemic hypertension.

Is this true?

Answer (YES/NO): NO